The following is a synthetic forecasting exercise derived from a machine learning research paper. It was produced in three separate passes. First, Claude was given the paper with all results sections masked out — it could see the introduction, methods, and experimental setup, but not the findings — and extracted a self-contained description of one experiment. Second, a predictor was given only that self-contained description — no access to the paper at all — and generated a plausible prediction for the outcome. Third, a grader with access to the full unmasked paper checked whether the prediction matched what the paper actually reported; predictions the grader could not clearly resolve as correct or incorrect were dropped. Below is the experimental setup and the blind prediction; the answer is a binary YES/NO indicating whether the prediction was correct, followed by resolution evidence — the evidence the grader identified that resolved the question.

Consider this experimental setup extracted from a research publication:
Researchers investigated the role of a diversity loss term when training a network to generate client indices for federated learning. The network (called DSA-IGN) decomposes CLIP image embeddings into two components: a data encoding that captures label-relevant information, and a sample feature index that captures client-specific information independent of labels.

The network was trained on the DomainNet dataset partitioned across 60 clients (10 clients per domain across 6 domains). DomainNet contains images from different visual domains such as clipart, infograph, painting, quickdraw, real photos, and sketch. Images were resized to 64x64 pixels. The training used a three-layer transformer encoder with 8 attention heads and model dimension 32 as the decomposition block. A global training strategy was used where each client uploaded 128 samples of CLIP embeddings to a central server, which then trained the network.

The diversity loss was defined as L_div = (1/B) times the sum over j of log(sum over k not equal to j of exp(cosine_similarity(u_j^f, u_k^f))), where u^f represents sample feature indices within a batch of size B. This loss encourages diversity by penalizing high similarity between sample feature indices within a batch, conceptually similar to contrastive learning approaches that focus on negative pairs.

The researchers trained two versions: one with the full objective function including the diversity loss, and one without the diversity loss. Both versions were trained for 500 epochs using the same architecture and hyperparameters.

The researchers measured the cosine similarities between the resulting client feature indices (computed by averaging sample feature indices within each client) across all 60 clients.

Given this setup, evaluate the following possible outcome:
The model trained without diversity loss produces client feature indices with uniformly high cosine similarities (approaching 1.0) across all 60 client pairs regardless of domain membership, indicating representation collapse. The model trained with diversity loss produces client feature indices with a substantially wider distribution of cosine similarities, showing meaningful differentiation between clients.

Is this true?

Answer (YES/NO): YES